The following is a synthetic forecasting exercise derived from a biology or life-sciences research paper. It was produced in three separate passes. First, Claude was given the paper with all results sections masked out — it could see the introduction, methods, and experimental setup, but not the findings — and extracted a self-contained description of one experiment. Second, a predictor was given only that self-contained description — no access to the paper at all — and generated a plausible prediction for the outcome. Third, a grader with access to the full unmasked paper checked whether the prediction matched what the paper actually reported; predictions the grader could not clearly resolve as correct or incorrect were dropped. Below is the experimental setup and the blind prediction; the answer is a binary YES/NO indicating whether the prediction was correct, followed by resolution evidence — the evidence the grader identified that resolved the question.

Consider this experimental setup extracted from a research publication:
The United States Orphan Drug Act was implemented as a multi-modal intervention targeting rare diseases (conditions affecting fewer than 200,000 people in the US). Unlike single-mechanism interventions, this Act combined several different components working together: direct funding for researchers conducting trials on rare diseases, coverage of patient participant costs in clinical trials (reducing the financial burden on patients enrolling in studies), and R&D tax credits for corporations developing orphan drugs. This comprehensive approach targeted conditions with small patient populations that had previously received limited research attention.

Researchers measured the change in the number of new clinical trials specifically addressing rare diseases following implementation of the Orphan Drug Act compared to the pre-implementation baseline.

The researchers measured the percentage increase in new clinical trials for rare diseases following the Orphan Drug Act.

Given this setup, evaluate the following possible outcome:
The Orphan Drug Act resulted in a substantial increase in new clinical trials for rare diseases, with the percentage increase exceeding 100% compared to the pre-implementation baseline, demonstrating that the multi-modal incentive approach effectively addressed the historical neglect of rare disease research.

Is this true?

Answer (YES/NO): NO